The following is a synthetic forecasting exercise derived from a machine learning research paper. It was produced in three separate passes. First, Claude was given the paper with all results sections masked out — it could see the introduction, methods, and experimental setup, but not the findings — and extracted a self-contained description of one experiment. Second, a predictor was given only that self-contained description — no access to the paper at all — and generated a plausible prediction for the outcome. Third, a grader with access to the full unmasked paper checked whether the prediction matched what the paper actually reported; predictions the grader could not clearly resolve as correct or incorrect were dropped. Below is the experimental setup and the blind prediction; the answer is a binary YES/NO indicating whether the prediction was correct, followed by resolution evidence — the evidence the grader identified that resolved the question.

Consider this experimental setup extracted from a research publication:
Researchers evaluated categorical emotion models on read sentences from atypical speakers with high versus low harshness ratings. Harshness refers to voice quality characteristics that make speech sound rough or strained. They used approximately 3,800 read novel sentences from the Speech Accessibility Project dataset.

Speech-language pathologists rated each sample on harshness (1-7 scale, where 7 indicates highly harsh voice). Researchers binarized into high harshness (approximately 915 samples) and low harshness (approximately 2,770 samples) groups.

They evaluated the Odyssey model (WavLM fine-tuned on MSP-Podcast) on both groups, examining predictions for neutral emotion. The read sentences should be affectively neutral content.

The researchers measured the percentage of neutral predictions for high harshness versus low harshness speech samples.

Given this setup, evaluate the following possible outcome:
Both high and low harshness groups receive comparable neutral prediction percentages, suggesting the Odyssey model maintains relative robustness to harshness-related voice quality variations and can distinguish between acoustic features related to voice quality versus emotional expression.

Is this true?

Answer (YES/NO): NO